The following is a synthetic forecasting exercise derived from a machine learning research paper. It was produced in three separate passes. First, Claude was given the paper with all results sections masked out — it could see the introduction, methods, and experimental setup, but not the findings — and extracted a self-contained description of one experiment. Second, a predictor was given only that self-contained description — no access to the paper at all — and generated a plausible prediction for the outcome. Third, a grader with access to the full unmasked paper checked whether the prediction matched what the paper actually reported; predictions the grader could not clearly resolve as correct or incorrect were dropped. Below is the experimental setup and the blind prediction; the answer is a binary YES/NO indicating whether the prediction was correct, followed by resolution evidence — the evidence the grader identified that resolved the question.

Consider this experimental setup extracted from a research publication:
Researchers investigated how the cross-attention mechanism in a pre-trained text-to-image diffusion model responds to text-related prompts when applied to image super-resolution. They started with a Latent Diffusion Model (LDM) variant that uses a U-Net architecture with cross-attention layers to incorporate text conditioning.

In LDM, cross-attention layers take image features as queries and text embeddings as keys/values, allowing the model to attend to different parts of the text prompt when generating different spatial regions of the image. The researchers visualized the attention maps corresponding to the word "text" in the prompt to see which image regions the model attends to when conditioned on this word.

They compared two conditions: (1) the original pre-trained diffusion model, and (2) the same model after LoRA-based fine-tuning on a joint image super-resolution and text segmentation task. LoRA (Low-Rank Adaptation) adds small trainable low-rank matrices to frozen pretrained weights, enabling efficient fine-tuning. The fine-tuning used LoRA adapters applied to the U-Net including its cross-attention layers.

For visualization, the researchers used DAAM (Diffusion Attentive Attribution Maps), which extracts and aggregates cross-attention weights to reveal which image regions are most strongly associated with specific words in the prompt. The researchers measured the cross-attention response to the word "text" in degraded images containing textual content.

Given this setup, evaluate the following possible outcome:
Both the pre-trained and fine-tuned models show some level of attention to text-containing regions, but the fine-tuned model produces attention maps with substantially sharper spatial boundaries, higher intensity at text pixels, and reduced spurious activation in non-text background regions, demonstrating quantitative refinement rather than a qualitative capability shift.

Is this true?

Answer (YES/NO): NO